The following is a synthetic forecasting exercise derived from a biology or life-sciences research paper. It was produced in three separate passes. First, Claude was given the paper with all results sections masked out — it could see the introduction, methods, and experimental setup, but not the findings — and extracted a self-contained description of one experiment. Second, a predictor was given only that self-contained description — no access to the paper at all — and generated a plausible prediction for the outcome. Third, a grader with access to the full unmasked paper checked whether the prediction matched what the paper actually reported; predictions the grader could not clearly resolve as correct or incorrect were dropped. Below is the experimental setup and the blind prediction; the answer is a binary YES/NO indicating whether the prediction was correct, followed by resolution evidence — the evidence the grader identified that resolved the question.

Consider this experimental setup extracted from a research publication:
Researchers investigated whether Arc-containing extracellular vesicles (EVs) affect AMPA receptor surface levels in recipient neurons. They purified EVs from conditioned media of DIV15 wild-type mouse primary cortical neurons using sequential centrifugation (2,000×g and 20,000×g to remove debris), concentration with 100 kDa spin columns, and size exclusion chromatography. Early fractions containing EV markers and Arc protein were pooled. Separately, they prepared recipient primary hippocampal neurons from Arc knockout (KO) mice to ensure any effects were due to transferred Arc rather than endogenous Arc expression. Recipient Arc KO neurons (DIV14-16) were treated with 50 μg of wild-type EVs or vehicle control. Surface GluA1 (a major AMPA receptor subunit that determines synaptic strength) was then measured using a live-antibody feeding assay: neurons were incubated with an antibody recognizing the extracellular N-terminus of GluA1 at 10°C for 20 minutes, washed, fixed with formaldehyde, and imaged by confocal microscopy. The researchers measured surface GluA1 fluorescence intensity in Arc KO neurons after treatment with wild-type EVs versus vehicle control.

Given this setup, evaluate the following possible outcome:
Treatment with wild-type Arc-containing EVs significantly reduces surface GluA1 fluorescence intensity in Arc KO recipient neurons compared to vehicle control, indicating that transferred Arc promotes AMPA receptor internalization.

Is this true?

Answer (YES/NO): YES